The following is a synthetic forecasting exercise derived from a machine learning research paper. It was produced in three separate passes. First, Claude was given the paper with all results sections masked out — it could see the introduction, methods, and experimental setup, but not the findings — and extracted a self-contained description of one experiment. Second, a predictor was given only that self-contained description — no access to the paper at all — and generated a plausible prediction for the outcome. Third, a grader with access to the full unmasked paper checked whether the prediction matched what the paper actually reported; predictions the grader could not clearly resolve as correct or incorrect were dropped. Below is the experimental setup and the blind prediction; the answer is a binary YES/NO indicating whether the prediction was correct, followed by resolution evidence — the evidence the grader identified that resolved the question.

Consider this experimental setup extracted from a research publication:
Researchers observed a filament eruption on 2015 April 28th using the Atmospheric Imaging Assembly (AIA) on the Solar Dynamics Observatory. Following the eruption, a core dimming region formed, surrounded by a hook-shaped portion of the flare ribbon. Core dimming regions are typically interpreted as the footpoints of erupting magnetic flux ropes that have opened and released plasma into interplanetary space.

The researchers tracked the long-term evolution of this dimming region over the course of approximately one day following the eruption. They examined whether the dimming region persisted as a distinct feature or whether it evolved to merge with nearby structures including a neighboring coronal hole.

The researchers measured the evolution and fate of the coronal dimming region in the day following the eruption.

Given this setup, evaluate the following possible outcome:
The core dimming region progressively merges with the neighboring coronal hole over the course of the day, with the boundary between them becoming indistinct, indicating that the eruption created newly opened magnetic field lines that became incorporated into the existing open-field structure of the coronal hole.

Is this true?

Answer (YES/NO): YES